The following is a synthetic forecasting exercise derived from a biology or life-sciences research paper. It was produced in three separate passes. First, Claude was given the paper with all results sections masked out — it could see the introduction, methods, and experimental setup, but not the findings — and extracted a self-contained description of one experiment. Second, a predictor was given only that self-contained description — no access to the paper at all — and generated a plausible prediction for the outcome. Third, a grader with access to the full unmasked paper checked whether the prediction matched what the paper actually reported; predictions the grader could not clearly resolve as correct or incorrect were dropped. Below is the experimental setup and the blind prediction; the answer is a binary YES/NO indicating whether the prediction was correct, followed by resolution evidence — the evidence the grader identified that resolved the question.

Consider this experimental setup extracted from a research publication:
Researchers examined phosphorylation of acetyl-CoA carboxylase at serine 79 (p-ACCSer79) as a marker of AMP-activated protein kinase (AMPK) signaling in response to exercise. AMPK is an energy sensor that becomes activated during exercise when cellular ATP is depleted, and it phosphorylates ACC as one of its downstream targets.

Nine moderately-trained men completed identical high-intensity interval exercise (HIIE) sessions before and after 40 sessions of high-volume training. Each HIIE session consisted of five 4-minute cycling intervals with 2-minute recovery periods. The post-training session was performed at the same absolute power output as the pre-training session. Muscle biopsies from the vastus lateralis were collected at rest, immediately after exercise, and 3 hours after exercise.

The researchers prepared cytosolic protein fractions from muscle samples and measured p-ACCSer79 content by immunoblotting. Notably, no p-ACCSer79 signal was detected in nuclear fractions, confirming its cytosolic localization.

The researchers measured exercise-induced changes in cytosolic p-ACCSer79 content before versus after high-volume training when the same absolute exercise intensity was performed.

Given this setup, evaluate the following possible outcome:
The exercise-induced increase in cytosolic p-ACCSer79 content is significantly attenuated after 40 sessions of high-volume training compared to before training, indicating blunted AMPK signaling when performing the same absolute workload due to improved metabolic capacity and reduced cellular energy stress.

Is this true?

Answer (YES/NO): NO